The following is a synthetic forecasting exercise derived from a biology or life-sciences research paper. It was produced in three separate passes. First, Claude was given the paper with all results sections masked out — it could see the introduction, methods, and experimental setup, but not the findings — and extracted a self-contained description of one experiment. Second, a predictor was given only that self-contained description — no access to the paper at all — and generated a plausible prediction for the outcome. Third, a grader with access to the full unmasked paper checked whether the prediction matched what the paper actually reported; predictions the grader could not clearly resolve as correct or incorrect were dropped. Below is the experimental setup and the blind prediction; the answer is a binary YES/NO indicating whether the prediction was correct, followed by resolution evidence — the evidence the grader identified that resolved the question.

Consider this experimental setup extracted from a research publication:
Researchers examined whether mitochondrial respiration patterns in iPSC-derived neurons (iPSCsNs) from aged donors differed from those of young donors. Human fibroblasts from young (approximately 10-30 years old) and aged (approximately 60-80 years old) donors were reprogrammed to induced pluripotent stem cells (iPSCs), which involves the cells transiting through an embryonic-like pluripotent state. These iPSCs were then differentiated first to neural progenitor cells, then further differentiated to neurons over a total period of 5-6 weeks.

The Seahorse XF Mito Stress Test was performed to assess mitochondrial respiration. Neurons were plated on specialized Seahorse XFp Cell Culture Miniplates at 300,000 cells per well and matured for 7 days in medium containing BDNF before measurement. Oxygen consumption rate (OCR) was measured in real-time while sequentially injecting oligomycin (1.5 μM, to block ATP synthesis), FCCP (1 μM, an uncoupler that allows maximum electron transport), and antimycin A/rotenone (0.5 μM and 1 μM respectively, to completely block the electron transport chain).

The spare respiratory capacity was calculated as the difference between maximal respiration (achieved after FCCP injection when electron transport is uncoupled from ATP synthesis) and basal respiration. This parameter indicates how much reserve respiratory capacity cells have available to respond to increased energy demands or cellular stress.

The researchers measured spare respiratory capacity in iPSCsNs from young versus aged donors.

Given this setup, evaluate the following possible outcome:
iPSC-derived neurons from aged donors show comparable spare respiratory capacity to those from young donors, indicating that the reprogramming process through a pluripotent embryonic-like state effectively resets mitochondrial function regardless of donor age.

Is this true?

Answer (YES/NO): NO